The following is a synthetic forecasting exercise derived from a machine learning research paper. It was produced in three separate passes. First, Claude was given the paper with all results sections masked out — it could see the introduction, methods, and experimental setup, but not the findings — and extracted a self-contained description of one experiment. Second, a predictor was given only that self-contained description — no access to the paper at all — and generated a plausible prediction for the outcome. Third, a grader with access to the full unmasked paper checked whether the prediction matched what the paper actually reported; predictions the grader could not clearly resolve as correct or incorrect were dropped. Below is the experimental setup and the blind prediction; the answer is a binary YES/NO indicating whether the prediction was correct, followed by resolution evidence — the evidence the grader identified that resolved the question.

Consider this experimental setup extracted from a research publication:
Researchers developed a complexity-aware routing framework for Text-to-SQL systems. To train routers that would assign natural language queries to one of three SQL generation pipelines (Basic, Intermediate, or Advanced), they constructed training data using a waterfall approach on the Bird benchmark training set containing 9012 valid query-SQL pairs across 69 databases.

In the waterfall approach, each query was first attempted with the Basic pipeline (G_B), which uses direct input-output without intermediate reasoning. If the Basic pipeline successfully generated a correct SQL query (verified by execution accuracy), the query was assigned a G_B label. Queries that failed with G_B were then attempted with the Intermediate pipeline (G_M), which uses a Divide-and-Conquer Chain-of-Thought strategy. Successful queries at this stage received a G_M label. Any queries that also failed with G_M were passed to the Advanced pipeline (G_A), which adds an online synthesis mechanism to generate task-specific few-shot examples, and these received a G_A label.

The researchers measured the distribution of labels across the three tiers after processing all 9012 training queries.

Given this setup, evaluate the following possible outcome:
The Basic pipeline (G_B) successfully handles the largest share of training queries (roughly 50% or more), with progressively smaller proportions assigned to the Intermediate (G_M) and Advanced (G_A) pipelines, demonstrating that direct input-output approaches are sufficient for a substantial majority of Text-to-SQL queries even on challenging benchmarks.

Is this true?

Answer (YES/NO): NO